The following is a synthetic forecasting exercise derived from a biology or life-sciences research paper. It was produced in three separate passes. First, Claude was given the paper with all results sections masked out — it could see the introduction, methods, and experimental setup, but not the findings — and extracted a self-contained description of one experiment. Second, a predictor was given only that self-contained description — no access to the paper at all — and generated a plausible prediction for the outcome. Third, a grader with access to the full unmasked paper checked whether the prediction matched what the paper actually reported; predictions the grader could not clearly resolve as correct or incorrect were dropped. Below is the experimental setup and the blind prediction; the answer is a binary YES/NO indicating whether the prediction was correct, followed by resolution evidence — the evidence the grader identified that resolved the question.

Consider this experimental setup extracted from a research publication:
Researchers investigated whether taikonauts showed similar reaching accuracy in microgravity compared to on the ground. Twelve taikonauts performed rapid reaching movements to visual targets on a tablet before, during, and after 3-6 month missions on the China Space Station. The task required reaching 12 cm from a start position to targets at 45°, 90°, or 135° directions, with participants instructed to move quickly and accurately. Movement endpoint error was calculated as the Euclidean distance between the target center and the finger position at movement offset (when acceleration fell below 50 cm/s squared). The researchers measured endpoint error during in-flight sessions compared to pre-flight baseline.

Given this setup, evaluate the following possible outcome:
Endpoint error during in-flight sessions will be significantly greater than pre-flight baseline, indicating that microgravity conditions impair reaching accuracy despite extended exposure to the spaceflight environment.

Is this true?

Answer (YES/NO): NO